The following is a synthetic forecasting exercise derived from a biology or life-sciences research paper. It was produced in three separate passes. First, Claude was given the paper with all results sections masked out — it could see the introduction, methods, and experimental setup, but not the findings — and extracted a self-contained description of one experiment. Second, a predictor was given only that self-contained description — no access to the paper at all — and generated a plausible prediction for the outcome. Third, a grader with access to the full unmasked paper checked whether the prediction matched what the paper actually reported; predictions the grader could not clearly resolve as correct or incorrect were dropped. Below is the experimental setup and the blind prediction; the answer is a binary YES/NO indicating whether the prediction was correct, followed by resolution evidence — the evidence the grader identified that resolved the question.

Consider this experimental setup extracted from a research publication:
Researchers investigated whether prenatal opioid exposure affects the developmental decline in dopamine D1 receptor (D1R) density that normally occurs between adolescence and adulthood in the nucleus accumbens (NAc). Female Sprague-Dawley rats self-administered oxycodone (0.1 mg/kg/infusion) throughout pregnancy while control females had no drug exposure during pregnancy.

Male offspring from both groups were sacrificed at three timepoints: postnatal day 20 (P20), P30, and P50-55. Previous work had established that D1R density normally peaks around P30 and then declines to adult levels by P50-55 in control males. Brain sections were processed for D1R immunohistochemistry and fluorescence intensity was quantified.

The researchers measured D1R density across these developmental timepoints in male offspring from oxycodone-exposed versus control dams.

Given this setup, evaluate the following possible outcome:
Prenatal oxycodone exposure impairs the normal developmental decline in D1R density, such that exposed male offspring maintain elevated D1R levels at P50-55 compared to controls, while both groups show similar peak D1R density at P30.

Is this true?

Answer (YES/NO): YES